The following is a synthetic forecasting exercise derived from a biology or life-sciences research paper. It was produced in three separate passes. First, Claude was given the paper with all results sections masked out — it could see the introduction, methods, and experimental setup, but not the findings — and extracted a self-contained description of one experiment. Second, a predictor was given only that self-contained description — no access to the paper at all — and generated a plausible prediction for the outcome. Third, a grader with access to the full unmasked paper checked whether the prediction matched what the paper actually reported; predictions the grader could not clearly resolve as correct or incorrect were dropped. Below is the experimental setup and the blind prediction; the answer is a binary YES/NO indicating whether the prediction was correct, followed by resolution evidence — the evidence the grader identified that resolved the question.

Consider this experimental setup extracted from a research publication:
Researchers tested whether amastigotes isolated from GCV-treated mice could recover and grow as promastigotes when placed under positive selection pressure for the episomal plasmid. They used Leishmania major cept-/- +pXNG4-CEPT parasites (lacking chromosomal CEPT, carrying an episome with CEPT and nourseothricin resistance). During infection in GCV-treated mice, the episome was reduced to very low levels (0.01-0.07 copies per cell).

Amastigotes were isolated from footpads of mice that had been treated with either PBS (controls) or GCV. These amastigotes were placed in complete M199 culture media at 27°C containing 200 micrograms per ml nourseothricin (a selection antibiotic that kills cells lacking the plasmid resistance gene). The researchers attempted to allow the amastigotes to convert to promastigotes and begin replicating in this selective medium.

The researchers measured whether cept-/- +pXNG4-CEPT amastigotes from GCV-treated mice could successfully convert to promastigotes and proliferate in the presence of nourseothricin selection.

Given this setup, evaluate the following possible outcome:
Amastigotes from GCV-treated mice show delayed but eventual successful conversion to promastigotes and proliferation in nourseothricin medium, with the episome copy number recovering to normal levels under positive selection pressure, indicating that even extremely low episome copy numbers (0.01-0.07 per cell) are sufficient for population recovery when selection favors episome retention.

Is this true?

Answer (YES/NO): NO